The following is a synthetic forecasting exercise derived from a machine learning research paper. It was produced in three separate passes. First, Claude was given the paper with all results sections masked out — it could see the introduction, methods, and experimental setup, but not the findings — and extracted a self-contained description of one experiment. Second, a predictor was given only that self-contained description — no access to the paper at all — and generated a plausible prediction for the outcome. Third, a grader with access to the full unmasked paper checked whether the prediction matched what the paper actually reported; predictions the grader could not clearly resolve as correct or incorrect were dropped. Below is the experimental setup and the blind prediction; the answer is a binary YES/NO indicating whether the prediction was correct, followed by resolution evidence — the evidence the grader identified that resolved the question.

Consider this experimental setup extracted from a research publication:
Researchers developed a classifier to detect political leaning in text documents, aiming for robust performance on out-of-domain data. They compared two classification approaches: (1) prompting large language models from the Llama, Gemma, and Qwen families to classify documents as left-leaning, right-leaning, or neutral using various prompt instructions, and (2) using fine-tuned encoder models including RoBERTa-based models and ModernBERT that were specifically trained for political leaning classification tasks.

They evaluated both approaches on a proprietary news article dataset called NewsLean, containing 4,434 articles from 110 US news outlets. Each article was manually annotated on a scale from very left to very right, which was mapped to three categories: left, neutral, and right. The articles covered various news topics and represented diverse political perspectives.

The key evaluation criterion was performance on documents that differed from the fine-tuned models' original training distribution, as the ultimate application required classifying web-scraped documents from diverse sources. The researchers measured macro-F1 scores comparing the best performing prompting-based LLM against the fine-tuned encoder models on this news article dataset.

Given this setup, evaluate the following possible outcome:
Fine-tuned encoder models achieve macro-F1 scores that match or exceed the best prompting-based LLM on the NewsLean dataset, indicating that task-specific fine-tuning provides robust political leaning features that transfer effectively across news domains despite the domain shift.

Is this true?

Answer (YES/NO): NO